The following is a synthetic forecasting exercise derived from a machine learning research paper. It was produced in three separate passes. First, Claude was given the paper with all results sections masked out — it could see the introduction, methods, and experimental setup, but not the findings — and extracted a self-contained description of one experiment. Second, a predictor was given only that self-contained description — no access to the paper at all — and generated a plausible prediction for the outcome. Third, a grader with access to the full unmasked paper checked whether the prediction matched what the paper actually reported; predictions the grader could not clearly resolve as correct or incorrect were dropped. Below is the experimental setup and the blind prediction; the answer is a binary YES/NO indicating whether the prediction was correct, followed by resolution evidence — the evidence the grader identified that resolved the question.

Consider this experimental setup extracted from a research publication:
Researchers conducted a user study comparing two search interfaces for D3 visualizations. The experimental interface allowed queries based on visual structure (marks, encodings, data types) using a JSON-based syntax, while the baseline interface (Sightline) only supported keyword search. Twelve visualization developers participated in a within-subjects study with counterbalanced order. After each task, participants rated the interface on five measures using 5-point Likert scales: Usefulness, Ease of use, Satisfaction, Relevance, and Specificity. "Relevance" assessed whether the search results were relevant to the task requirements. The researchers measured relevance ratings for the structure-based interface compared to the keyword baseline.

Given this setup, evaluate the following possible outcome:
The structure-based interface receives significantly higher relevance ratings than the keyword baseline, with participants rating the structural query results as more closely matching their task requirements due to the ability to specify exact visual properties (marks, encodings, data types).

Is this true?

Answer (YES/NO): NO